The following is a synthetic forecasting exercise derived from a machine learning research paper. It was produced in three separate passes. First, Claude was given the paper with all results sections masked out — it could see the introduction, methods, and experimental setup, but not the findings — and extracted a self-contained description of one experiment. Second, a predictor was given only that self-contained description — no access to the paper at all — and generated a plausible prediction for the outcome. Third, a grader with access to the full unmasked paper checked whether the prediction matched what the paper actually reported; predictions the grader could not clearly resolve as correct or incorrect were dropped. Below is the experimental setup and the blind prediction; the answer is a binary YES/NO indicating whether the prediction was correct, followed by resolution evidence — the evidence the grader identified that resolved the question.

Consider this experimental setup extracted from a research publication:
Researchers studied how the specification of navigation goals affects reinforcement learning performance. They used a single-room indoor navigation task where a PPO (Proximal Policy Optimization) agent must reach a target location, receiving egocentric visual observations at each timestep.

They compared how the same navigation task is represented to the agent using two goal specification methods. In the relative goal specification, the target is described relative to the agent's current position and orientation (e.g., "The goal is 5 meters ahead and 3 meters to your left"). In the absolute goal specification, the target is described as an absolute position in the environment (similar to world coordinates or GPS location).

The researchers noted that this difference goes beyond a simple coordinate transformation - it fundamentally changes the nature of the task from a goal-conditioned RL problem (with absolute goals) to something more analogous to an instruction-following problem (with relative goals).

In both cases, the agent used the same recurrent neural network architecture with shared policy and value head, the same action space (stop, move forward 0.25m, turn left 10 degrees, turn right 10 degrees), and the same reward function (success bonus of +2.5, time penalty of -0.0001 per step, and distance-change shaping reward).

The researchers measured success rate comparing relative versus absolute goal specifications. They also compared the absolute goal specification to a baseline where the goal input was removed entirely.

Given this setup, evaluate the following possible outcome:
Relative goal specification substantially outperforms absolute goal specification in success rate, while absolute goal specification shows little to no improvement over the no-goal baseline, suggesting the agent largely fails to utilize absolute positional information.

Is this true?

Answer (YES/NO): YES